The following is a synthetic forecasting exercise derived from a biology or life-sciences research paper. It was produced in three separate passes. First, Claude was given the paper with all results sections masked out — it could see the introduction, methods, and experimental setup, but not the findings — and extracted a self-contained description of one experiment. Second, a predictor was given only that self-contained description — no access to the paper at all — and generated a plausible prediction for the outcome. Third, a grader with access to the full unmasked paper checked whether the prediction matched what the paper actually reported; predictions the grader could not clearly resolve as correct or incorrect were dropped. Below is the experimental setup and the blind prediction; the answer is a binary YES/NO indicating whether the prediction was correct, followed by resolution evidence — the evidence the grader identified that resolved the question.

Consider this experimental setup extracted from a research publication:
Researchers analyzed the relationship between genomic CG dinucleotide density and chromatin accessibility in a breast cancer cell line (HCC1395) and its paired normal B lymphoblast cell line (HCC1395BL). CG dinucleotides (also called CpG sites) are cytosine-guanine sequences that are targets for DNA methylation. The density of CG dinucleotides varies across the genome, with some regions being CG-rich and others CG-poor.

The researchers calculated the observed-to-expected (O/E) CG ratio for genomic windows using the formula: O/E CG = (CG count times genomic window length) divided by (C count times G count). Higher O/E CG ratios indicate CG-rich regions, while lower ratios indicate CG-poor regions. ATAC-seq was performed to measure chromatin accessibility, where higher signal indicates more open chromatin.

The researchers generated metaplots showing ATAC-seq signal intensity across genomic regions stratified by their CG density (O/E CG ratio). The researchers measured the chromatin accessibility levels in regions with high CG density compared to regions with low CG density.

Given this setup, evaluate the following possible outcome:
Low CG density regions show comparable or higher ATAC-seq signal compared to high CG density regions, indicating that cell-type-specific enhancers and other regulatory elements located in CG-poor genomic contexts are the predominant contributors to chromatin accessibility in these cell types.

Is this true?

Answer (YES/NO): NO